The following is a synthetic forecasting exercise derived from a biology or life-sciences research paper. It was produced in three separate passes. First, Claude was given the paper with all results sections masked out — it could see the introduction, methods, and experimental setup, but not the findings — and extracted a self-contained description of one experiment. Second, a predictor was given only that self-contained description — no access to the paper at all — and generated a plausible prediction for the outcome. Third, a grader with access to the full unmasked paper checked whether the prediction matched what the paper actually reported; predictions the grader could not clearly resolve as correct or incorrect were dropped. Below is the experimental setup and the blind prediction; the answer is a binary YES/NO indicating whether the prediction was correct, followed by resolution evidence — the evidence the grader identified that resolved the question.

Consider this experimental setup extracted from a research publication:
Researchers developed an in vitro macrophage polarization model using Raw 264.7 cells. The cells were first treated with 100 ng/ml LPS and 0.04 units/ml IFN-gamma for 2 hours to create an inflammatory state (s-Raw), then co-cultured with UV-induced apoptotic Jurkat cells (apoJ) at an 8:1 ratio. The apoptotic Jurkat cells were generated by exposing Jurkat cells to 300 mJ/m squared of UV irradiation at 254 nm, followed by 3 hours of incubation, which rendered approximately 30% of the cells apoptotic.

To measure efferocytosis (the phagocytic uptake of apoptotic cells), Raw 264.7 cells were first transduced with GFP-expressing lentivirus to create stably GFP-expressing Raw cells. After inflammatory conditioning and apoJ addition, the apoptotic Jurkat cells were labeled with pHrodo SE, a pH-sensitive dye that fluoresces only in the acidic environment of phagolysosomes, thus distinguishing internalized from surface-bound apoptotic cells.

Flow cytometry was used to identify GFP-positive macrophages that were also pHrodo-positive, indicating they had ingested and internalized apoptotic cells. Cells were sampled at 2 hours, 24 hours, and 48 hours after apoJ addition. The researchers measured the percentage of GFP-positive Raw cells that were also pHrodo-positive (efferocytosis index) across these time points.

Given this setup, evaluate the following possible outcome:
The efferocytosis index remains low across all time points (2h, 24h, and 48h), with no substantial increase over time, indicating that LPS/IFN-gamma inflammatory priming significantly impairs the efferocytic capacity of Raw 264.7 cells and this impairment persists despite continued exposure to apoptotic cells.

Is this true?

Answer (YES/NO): NO